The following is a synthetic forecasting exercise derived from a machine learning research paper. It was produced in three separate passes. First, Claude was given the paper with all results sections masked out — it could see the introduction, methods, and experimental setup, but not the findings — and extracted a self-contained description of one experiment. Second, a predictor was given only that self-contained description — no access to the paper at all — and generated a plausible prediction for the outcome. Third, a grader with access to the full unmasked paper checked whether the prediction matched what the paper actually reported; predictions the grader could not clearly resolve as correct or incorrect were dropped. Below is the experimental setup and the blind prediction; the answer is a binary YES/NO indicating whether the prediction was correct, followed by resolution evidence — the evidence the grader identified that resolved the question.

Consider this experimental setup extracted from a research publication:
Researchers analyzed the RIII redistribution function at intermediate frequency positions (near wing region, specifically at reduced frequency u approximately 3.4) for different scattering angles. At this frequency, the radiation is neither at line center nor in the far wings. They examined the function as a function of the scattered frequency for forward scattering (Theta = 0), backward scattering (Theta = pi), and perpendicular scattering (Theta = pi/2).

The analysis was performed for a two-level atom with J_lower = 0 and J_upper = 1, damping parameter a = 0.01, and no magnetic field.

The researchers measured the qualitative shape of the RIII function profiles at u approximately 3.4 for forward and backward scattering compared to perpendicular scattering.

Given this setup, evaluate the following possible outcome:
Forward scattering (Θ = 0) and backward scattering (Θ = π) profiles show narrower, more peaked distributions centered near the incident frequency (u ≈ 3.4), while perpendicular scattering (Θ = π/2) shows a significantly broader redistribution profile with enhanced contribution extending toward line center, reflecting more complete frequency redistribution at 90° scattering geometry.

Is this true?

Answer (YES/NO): NO